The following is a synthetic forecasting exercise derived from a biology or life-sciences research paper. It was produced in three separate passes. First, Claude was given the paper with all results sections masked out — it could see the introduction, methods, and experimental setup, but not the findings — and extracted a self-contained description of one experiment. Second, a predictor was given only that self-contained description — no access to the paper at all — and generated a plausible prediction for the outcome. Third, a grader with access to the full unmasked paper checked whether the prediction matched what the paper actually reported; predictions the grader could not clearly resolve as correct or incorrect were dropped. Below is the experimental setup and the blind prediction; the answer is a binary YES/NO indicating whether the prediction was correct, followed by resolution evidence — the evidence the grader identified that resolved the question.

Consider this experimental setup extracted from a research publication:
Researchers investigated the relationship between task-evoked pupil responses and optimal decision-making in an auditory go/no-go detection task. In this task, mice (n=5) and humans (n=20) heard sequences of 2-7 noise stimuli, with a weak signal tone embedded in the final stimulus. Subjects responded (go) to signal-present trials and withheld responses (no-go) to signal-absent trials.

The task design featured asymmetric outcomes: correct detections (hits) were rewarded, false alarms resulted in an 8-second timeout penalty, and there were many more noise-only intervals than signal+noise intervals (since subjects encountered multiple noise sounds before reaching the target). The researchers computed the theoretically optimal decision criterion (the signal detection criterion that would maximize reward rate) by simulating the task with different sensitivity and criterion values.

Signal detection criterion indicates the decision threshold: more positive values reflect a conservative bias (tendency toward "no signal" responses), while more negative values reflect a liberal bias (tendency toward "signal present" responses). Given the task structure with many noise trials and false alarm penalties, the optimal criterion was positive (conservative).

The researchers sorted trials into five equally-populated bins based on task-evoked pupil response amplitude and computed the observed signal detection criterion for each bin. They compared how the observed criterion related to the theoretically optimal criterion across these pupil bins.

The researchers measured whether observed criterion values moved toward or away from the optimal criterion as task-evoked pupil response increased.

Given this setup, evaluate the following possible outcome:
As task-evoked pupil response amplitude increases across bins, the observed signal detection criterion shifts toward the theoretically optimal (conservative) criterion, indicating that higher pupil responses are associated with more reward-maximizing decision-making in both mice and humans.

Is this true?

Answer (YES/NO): YES